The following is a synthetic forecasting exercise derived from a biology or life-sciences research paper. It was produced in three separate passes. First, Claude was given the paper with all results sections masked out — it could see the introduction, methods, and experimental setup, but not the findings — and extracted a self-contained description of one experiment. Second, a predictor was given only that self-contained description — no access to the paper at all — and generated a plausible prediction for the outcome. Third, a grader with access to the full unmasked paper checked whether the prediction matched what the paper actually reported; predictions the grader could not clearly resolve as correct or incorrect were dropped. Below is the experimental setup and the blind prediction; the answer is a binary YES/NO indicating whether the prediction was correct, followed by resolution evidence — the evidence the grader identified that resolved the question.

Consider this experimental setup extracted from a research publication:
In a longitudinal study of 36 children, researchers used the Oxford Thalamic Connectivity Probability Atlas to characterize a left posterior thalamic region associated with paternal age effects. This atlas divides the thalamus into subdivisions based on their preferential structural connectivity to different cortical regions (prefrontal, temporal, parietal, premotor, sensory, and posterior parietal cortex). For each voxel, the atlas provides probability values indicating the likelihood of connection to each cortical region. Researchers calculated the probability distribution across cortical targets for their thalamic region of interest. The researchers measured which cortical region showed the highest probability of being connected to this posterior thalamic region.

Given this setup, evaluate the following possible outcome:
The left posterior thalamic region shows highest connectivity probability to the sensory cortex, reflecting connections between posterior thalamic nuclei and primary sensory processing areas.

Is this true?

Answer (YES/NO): NO